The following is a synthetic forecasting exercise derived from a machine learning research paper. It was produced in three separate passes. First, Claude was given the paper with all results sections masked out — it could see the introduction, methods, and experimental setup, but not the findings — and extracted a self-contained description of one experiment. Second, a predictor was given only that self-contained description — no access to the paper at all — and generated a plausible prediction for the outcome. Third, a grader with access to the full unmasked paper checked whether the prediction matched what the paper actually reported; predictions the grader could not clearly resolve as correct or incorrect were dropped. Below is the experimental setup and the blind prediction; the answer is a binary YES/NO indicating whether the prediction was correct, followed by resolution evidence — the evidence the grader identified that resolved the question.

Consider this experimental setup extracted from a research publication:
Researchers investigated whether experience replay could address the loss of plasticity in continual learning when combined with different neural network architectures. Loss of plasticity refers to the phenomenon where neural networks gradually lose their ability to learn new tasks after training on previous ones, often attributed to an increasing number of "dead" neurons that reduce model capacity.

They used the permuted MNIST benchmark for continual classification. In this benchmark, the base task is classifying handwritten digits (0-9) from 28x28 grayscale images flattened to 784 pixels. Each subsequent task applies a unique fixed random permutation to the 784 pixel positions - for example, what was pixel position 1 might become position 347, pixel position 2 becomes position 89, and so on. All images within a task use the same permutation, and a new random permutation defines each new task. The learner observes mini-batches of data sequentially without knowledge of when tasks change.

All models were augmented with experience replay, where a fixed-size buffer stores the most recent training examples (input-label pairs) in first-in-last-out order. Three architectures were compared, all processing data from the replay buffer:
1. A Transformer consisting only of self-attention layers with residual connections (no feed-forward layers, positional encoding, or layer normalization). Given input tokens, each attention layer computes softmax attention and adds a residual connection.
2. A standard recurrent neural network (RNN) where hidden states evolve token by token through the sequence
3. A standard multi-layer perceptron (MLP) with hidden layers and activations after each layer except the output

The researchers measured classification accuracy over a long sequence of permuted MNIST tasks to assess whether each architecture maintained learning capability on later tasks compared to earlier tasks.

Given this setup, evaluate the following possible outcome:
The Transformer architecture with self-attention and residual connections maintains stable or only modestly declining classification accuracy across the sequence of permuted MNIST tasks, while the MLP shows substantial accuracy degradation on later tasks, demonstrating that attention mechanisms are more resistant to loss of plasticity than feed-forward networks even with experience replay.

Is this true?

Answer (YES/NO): NO